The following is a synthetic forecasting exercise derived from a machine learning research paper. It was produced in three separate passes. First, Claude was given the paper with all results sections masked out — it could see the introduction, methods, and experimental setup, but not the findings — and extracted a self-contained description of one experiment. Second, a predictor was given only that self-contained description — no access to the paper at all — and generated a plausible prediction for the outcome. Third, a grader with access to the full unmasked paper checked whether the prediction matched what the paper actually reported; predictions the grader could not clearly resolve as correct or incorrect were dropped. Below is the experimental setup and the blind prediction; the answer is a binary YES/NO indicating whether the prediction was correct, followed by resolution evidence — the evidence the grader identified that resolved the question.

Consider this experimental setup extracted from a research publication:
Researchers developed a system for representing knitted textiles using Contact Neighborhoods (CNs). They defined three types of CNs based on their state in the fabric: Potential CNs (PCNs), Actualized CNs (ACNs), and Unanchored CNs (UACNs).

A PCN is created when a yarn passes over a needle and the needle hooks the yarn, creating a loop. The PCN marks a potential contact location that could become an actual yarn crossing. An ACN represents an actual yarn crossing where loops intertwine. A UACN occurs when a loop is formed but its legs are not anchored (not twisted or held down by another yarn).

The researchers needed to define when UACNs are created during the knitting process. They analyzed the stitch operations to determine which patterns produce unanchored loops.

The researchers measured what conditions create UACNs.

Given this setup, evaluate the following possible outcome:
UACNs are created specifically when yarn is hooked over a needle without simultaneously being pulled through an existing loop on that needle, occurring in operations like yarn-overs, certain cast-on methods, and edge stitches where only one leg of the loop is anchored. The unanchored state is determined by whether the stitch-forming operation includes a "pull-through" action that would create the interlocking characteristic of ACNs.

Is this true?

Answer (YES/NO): NO